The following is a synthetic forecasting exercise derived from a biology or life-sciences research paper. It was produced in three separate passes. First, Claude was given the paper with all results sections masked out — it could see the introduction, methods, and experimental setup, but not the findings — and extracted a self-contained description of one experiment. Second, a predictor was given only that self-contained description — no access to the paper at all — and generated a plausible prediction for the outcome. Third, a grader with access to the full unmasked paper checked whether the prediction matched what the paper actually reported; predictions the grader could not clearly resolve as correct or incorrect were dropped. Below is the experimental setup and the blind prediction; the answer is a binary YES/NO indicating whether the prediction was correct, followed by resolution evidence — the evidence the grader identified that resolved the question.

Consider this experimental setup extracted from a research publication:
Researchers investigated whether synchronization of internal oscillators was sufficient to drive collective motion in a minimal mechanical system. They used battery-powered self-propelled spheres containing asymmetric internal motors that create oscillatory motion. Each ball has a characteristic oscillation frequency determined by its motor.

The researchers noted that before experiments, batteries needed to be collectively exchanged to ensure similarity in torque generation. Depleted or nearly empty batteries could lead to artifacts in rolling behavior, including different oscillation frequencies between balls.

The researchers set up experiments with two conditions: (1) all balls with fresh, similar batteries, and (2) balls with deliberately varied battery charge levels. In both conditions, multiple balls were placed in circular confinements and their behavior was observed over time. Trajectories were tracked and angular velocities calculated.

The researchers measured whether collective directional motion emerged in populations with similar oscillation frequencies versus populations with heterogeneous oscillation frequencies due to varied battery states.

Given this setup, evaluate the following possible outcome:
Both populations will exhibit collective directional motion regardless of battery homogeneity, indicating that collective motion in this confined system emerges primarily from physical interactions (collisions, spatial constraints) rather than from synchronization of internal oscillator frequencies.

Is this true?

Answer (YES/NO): NO